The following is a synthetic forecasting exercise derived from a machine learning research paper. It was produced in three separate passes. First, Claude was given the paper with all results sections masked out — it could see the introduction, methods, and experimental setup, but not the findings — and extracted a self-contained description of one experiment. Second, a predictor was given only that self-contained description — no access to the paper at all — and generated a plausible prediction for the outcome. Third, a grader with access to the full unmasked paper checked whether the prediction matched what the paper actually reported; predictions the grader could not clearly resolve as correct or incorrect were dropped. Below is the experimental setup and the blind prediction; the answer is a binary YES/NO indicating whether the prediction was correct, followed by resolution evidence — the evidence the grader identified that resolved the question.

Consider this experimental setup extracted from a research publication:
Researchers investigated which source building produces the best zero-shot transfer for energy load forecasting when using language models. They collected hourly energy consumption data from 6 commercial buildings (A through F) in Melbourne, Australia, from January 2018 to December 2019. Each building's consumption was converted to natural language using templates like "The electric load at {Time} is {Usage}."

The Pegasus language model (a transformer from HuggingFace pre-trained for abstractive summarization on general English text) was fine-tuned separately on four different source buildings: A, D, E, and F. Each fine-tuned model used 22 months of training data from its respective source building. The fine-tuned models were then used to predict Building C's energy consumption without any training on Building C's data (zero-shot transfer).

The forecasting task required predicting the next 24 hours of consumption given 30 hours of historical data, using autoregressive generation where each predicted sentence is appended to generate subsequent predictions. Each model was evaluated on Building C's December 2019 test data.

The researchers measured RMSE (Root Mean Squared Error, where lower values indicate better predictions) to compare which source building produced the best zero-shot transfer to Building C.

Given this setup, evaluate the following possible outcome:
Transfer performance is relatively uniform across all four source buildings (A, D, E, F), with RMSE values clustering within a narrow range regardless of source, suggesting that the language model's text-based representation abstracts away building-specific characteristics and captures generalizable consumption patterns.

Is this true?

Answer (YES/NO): NO